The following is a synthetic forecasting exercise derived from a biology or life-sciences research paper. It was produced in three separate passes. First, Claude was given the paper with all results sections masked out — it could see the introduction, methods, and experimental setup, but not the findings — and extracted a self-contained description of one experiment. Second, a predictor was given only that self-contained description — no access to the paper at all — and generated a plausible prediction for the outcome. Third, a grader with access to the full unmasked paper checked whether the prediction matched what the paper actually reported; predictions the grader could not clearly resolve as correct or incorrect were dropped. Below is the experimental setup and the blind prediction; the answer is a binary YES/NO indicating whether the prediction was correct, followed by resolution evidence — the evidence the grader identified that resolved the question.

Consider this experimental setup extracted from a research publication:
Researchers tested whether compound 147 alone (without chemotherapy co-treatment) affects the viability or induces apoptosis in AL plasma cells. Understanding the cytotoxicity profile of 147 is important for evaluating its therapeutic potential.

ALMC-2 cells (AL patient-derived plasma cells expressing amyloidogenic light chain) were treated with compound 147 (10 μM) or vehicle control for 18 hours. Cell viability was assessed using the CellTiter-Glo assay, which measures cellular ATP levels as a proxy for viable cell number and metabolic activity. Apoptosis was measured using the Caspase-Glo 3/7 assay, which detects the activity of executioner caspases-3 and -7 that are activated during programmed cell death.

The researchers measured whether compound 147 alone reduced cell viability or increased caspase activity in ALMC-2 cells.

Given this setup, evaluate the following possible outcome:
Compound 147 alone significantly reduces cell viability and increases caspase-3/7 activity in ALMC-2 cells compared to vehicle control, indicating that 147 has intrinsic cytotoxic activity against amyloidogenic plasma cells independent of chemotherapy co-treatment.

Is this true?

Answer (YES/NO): NO